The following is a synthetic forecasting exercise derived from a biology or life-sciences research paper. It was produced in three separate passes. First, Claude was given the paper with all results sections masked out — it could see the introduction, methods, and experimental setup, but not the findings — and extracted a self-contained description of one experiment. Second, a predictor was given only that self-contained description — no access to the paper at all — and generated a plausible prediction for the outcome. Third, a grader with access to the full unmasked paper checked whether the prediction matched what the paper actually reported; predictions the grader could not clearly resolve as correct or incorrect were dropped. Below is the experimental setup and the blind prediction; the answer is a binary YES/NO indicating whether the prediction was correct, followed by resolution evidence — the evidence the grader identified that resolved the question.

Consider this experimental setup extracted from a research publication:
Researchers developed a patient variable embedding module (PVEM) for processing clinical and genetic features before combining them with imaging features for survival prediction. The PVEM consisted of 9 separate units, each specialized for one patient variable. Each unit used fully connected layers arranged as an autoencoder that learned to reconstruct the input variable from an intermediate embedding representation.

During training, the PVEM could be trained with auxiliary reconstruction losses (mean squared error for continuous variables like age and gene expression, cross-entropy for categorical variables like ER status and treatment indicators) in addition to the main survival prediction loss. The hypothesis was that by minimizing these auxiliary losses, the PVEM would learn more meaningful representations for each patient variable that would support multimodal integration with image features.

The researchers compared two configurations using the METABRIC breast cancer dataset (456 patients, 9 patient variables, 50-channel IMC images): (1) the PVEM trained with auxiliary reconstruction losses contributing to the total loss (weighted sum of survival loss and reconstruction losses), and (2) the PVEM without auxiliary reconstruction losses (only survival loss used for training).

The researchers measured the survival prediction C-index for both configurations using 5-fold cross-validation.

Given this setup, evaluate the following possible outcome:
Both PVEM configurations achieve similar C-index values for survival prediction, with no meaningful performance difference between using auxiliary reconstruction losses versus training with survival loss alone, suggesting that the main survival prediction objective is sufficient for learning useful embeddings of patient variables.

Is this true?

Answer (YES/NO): NO